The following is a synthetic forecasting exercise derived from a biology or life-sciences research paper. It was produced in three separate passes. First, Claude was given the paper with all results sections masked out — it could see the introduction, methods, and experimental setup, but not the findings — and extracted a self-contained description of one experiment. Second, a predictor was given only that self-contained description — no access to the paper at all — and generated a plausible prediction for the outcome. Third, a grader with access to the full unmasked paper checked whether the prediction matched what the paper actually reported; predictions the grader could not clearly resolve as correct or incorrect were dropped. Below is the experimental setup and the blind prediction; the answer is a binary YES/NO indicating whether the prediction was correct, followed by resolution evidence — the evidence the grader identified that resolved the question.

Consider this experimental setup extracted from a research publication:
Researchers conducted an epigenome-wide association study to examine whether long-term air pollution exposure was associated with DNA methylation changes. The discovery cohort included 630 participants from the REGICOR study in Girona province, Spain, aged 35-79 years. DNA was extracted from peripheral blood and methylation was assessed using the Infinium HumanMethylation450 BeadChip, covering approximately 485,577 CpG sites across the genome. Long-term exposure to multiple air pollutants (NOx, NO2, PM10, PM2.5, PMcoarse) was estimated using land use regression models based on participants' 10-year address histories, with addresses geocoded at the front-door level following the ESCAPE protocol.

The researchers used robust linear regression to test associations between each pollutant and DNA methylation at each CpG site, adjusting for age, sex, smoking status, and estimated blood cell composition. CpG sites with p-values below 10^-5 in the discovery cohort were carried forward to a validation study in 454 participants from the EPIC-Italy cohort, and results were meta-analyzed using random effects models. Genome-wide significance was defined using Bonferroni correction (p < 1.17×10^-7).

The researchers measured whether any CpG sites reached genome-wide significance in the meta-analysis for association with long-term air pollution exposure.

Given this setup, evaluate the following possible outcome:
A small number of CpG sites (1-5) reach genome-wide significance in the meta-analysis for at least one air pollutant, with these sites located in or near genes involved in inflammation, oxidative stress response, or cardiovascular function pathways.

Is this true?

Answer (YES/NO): NO